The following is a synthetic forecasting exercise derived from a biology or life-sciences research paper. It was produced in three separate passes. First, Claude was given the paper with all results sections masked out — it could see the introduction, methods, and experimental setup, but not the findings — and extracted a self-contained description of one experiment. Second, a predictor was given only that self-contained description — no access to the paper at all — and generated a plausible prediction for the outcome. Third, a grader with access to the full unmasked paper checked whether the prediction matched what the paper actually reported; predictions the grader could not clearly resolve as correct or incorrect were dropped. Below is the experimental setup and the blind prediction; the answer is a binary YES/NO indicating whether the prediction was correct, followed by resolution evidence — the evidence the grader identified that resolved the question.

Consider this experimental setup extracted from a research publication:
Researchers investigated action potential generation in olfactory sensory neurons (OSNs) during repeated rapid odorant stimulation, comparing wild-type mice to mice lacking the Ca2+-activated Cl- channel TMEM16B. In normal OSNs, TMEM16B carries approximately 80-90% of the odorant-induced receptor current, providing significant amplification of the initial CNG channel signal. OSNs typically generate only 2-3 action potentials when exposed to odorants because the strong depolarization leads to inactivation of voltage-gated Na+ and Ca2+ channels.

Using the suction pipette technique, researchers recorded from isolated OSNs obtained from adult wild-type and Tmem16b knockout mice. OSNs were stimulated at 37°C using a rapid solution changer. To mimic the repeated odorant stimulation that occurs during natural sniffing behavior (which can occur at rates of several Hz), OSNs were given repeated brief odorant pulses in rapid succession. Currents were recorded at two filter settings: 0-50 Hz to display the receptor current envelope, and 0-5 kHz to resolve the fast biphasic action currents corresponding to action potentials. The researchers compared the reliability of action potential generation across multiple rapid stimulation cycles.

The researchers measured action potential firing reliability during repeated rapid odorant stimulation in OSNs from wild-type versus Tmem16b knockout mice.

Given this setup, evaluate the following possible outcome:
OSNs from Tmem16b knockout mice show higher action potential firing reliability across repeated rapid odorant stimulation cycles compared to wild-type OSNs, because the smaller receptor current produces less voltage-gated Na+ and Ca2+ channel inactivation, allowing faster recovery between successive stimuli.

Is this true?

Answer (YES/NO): YES